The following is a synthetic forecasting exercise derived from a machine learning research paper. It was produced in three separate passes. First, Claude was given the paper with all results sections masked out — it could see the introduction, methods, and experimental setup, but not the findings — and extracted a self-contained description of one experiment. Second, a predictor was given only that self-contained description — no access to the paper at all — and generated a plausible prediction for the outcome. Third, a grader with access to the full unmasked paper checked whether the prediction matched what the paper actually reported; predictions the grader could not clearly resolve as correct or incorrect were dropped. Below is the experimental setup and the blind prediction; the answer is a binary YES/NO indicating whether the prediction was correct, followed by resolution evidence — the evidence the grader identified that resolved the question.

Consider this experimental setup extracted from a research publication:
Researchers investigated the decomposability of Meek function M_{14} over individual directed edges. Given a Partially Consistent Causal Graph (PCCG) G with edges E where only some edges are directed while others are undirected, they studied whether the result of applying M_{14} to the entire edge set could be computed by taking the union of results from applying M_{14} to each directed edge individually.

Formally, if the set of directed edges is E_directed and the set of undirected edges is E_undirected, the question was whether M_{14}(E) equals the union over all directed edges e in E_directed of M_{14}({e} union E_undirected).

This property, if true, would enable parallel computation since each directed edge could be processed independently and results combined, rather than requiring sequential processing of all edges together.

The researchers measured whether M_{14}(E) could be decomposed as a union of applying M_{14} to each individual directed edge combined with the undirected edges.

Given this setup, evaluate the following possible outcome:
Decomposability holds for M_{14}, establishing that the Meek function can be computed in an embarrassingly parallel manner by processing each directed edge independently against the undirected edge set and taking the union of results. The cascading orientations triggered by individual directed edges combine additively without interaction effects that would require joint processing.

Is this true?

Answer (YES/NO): YES